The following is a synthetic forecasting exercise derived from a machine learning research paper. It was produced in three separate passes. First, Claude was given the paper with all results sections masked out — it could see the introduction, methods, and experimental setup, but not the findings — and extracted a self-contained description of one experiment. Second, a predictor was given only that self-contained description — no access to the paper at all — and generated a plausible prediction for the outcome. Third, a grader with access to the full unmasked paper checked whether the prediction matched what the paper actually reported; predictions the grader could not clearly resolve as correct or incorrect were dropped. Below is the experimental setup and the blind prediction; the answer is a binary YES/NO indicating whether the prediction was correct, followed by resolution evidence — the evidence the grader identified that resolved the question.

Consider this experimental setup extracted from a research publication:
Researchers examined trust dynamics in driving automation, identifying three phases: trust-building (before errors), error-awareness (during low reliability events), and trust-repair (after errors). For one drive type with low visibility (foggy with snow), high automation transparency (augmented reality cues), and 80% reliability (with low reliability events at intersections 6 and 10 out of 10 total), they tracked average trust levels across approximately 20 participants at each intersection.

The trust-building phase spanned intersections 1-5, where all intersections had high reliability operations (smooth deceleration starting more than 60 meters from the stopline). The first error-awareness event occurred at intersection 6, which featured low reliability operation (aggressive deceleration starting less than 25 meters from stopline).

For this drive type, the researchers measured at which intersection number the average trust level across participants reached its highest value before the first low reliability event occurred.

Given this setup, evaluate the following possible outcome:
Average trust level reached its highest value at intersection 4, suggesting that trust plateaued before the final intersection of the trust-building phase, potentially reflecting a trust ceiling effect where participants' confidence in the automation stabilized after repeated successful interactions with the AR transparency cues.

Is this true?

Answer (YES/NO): NO